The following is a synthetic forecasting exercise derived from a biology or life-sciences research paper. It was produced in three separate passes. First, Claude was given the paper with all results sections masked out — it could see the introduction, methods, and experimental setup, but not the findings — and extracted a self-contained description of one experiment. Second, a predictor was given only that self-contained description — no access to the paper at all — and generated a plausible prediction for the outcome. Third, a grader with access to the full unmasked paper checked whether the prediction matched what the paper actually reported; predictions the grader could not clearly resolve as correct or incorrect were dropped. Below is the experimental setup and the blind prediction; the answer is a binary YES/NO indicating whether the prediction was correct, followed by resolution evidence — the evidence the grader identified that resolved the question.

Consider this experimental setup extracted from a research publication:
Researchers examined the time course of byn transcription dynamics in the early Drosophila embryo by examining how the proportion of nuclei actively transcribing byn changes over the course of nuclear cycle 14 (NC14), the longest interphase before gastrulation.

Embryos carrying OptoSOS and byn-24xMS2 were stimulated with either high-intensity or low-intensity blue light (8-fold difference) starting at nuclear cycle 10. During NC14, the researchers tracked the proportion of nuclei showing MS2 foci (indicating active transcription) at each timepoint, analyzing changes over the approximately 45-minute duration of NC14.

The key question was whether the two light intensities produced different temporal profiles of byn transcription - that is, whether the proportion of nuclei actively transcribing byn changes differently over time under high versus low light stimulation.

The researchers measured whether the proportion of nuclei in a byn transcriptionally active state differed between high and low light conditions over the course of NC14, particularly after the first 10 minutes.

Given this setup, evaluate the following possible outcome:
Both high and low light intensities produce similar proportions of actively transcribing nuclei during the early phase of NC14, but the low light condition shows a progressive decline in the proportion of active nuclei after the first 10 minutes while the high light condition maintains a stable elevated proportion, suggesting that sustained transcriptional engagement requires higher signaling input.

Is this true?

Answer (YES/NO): NO